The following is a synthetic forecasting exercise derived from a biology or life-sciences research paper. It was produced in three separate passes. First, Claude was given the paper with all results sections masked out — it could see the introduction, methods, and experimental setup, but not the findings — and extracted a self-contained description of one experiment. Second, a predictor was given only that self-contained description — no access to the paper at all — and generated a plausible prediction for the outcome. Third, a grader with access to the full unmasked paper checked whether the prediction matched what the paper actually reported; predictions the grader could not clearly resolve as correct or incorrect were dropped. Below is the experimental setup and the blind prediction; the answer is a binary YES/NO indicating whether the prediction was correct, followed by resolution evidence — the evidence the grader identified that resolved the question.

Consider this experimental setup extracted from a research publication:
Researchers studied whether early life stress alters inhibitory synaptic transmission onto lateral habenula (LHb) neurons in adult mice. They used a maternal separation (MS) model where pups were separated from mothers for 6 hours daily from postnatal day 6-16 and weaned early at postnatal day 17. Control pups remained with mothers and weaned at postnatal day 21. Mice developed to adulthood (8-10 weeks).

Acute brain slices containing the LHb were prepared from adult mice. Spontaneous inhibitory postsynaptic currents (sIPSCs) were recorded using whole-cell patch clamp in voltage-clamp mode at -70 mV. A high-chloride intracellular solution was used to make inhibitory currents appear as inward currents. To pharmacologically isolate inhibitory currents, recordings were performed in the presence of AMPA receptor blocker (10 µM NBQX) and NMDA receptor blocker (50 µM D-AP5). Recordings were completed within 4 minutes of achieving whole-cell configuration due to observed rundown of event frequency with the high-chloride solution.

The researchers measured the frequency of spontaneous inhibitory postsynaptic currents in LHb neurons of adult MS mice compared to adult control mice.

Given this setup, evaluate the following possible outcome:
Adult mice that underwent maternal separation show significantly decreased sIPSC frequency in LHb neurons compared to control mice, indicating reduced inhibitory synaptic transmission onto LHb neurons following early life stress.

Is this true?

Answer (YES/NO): NO